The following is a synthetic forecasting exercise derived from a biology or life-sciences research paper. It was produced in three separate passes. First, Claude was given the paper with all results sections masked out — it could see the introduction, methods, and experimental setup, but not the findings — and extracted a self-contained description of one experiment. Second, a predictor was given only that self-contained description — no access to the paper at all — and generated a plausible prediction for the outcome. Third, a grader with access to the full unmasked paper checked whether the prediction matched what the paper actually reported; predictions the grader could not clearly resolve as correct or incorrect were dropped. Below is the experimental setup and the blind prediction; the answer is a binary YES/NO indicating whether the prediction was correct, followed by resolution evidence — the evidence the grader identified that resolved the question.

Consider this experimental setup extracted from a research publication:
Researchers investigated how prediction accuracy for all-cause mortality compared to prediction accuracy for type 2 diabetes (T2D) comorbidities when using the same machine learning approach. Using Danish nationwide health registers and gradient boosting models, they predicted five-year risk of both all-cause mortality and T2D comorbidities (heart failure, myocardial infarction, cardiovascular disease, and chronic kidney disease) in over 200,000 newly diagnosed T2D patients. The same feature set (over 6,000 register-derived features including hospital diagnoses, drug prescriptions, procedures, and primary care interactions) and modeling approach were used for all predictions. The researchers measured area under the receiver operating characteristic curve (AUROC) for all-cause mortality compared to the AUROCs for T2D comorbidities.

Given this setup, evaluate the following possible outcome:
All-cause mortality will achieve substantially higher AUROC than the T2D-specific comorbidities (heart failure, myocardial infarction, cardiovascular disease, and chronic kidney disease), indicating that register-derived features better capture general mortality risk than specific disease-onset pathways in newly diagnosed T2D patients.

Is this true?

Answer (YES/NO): YES